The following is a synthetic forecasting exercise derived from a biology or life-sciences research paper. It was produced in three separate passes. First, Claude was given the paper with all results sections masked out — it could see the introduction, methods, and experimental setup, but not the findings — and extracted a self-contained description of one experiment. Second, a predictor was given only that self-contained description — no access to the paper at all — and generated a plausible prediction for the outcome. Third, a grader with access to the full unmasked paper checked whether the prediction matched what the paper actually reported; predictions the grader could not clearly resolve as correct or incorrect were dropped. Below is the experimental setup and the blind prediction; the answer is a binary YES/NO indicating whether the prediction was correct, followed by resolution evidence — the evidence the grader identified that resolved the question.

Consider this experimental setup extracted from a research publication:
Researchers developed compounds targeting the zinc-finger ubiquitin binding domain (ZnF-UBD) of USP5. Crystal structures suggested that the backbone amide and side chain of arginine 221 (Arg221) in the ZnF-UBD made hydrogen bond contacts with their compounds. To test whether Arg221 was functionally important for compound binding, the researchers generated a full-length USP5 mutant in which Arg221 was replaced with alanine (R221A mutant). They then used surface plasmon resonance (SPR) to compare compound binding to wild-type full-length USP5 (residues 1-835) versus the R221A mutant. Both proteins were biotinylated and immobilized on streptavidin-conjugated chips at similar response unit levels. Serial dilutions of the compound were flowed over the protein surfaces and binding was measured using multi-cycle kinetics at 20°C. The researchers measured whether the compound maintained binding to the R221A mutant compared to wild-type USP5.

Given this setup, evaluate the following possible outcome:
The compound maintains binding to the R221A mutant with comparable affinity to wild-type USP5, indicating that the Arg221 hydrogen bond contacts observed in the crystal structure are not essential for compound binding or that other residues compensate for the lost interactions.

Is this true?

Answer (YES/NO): NO